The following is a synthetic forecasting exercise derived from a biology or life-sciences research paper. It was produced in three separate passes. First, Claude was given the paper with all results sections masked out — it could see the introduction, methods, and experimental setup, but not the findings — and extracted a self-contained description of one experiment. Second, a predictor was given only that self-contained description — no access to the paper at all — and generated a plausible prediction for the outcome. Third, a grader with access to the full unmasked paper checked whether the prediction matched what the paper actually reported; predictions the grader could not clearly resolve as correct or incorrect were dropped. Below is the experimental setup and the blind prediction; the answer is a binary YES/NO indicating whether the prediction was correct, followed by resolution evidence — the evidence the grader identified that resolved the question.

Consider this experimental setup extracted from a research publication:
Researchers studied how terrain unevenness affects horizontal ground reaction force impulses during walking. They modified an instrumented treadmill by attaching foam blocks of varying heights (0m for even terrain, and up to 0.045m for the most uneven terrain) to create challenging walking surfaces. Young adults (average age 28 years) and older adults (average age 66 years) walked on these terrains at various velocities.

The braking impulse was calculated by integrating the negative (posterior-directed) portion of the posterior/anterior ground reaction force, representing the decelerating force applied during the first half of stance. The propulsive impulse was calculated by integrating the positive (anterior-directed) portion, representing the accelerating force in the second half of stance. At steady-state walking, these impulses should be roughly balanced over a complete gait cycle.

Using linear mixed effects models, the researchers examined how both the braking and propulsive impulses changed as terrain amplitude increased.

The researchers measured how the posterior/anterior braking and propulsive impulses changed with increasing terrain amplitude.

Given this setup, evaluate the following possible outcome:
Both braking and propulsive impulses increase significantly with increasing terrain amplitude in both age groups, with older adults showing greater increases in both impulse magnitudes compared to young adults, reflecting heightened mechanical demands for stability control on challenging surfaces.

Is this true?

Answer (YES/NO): NO